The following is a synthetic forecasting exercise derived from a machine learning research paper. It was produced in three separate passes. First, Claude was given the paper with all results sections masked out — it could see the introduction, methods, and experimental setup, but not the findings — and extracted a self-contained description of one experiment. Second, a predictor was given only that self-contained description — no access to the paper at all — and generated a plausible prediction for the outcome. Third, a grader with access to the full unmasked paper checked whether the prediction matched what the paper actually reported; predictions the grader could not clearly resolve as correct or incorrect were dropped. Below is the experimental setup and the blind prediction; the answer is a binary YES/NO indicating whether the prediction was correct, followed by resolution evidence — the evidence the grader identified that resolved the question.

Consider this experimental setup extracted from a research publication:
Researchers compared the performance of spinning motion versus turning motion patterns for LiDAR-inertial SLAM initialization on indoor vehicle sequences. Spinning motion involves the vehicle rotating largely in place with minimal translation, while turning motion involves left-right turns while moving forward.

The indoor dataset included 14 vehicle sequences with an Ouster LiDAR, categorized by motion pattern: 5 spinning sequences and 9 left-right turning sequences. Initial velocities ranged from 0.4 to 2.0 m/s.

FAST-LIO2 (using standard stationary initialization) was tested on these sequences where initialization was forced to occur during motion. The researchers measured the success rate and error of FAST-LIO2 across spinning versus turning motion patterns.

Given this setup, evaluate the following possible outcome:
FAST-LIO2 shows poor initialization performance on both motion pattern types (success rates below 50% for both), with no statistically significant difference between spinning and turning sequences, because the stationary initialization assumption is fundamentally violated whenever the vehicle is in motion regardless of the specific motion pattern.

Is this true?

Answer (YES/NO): YES